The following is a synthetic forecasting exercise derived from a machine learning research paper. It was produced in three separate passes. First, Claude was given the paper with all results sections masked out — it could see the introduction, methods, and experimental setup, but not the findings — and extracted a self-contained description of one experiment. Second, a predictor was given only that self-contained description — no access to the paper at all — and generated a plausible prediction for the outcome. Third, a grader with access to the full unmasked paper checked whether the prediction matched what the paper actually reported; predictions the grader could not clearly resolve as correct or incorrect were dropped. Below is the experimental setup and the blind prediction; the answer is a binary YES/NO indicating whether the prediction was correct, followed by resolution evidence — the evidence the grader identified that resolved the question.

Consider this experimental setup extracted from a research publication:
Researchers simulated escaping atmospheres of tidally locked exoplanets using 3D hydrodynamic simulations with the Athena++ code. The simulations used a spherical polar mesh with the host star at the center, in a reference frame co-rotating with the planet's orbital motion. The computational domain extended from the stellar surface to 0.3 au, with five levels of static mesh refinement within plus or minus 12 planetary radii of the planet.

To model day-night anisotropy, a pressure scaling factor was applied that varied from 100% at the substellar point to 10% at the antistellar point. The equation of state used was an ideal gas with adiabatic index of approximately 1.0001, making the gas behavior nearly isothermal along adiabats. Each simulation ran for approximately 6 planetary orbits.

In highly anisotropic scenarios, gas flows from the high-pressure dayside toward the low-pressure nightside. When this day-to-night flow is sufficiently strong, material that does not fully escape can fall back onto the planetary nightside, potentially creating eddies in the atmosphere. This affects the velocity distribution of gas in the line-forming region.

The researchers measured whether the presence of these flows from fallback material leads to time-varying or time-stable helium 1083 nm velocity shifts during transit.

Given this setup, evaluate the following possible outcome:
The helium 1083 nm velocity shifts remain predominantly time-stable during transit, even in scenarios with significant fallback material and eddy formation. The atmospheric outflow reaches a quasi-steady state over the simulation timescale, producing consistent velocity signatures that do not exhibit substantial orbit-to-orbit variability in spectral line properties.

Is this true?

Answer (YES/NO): NO